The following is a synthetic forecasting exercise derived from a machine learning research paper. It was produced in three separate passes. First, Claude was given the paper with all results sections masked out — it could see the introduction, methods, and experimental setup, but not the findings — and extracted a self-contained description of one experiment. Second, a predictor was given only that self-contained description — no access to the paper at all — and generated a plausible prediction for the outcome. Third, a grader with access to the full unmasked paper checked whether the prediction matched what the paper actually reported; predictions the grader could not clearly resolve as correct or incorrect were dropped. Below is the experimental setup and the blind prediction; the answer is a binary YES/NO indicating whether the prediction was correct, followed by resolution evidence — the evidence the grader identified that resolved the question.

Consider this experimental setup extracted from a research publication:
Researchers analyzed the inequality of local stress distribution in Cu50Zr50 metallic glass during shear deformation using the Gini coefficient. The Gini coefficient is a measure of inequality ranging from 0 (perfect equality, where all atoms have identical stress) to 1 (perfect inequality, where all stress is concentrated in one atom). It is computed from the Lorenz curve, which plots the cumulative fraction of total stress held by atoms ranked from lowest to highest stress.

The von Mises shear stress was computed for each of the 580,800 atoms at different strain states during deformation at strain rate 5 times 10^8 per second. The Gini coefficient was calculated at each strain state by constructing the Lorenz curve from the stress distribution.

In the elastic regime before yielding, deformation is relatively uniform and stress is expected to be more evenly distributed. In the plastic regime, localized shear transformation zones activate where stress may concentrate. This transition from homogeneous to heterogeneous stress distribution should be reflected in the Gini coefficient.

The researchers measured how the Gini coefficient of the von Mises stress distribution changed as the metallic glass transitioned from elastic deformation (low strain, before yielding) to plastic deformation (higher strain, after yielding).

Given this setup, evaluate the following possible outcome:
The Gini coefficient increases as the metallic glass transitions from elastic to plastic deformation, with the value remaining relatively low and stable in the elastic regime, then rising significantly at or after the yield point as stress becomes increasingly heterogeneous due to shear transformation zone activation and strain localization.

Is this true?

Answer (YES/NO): NO